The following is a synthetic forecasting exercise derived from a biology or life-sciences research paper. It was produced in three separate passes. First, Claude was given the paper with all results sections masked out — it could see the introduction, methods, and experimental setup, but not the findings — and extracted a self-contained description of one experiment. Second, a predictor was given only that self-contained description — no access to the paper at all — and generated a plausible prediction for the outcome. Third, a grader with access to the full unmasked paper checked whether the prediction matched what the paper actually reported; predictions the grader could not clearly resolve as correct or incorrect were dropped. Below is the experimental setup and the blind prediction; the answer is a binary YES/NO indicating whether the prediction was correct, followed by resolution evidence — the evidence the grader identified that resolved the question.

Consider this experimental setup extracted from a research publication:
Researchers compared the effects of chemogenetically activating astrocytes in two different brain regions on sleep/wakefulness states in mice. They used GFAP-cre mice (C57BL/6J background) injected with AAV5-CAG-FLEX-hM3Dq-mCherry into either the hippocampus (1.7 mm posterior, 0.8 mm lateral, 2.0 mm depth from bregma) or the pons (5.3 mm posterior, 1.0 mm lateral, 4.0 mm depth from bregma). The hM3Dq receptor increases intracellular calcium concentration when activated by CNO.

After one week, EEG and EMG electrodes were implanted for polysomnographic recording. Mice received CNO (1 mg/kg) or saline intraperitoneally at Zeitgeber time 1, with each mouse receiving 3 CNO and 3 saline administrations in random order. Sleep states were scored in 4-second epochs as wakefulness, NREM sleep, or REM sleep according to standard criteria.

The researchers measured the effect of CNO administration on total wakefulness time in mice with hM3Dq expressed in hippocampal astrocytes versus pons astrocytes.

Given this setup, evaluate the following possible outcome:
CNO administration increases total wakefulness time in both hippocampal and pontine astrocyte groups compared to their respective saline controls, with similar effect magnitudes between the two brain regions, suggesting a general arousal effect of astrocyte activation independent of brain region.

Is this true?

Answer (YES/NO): NO